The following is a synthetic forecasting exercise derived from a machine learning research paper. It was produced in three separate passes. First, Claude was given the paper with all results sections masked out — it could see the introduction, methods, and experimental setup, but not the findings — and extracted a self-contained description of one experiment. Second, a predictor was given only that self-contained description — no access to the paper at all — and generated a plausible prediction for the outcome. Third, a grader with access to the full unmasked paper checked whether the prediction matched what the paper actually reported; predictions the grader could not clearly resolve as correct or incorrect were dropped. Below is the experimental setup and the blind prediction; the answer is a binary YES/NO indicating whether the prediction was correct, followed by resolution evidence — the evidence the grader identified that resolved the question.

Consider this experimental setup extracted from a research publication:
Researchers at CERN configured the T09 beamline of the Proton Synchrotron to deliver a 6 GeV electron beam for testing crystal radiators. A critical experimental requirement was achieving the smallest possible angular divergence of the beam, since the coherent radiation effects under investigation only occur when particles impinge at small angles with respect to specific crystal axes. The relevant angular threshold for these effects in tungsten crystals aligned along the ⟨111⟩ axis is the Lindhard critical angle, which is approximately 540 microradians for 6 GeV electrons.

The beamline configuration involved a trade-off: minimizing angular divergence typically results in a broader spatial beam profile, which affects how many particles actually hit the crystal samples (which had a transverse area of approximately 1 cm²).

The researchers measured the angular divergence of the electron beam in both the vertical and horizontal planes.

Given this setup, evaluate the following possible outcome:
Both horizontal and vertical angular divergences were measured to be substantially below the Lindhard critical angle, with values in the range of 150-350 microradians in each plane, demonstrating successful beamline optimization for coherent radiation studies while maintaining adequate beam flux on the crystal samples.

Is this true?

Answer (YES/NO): NO